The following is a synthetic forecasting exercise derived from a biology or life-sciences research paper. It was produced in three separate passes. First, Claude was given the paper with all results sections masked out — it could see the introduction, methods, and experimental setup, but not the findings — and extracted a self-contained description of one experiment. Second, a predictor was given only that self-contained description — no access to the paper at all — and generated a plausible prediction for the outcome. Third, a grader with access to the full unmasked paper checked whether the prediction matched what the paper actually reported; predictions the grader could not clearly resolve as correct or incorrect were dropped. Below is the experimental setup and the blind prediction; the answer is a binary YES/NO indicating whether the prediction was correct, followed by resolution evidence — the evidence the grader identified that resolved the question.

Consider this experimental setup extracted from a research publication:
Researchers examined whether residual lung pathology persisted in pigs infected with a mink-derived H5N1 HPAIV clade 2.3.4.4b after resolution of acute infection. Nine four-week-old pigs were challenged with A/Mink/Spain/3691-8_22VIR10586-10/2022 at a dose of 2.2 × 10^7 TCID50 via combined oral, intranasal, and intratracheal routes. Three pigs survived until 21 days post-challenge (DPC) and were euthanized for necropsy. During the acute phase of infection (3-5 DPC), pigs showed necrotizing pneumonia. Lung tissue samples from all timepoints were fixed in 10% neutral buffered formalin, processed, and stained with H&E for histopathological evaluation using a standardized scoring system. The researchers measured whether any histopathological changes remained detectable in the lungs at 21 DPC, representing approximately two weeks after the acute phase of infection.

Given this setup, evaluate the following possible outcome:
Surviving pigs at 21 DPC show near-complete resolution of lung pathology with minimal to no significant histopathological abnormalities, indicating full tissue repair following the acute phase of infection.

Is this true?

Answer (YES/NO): NO